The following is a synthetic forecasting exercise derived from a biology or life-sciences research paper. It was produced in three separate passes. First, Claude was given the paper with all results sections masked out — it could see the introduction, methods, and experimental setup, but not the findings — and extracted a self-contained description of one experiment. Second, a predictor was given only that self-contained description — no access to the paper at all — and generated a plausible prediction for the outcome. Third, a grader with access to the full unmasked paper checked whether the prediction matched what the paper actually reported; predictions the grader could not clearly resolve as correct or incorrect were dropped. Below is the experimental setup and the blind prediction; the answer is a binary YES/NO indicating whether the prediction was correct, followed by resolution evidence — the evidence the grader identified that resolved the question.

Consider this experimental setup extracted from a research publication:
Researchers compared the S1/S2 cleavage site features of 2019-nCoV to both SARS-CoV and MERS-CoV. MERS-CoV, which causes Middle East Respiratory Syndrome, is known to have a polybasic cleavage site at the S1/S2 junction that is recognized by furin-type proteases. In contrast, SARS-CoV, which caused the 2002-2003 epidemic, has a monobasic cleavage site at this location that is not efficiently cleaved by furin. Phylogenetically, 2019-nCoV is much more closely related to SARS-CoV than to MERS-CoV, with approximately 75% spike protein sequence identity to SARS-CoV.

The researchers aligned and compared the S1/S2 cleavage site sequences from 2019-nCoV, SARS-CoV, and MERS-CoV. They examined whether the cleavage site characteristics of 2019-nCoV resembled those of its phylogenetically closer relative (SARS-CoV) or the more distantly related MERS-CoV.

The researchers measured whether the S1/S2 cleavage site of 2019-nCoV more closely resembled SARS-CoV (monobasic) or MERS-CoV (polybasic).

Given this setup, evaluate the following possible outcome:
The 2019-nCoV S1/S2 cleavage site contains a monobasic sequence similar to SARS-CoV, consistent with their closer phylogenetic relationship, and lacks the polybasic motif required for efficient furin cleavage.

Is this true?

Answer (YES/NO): NO